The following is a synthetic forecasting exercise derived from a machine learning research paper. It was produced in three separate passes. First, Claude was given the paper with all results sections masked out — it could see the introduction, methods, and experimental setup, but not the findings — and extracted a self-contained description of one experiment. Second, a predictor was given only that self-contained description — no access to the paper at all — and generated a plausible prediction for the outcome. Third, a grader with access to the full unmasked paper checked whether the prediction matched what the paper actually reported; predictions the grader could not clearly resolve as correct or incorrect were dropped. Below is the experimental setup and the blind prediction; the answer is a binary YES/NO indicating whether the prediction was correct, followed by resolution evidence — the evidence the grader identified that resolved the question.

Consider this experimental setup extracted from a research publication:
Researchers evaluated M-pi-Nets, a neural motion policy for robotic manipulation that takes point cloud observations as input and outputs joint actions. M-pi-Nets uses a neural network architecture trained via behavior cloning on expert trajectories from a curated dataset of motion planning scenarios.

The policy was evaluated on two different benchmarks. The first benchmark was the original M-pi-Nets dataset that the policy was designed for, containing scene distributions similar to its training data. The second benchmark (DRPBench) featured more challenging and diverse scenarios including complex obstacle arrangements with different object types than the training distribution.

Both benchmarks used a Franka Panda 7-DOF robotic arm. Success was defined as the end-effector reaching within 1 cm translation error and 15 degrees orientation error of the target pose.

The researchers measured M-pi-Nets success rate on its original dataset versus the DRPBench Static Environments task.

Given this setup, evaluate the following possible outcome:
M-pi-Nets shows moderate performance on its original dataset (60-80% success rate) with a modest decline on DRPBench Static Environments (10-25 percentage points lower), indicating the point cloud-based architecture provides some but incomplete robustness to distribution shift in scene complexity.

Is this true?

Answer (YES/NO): NO